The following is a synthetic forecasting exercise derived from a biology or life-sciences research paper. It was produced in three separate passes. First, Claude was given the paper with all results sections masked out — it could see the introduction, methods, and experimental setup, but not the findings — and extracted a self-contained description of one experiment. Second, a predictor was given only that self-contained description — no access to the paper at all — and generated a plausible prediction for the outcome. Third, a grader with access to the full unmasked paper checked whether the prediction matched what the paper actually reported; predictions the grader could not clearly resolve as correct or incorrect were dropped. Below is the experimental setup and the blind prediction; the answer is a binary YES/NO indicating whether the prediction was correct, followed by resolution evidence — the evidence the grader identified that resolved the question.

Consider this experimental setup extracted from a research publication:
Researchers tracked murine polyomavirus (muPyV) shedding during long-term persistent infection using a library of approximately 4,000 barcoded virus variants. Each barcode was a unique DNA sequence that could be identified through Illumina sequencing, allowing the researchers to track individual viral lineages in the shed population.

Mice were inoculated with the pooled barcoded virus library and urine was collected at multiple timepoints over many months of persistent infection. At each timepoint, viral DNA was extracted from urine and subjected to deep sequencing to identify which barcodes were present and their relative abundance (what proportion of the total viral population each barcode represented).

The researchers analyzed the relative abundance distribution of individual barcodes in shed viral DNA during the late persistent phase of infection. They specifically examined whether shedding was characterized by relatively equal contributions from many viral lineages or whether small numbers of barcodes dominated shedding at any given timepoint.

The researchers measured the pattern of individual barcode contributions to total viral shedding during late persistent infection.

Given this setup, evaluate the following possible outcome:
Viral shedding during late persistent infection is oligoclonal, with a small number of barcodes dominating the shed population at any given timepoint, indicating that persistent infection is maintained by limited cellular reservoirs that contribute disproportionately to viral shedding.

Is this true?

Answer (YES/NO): YES